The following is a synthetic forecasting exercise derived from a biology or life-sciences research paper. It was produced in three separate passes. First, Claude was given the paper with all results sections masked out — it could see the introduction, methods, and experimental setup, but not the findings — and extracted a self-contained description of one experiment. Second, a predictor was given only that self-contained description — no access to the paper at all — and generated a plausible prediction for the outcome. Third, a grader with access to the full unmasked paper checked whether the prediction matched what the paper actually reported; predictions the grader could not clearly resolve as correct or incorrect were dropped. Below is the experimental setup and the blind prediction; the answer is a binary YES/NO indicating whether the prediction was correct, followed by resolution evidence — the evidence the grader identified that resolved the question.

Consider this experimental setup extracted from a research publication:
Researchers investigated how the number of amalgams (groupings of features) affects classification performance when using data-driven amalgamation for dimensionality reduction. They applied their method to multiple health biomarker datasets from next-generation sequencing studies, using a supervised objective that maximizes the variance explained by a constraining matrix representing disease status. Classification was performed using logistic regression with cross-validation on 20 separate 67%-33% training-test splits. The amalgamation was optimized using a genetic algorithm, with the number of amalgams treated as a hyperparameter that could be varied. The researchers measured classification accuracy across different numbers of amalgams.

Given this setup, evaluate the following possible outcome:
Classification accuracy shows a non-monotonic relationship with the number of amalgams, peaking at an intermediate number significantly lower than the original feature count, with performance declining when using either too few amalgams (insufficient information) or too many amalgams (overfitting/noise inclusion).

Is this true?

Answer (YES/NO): NO